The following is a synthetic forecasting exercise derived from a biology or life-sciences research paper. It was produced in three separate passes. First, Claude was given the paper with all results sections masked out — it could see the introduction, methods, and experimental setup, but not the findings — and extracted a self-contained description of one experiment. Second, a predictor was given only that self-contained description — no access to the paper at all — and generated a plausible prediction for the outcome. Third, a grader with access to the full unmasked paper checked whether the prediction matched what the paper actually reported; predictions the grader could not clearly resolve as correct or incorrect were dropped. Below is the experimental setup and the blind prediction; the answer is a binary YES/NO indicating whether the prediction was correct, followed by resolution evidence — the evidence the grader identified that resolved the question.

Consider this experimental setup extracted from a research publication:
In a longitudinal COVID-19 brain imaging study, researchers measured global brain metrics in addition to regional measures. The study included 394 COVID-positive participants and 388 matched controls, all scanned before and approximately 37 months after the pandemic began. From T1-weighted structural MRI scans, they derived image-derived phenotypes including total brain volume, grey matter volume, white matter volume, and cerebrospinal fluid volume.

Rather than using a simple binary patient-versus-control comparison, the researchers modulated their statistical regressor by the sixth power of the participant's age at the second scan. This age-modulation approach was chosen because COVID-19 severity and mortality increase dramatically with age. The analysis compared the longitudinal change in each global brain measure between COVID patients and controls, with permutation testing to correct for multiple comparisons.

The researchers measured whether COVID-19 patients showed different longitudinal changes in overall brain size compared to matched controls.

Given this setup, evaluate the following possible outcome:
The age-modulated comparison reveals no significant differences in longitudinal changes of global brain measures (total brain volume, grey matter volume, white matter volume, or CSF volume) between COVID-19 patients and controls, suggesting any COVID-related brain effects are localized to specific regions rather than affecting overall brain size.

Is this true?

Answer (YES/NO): NO